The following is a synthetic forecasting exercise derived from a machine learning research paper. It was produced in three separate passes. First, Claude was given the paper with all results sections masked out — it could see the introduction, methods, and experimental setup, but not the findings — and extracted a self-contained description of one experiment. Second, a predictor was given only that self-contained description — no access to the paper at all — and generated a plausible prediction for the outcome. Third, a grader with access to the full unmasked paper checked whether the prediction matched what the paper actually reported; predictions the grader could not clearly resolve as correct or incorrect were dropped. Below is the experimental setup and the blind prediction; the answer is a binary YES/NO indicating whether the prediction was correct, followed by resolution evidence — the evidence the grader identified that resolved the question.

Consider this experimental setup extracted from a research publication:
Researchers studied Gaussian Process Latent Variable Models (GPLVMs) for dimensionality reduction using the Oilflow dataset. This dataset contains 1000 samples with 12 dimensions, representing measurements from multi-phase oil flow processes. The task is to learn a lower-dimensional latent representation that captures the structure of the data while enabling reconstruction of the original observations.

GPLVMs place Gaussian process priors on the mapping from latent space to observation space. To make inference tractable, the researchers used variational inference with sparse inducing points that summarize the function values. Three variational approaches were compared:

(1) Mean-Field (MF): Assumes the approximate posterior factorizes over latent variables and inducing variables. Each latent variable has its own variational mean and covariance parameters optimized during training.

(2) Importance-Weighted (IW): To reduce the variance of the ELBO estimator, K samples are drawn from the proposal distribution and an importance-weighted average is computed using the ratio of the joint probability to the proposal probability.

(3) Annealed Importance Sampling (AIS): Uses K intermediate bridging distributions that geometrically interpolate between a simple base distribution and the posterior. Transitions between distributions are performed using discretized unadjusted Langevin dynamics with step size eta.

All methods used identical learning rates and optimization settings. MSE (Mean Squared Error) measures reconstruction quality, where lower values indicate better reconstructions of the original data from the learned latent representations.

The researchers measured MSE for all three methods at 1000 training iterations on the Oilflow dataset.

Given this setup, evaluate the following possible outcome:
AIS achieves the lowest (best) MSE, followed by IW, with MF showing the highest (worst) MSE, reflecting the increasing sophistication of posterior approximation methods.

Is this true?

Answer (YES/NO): NO